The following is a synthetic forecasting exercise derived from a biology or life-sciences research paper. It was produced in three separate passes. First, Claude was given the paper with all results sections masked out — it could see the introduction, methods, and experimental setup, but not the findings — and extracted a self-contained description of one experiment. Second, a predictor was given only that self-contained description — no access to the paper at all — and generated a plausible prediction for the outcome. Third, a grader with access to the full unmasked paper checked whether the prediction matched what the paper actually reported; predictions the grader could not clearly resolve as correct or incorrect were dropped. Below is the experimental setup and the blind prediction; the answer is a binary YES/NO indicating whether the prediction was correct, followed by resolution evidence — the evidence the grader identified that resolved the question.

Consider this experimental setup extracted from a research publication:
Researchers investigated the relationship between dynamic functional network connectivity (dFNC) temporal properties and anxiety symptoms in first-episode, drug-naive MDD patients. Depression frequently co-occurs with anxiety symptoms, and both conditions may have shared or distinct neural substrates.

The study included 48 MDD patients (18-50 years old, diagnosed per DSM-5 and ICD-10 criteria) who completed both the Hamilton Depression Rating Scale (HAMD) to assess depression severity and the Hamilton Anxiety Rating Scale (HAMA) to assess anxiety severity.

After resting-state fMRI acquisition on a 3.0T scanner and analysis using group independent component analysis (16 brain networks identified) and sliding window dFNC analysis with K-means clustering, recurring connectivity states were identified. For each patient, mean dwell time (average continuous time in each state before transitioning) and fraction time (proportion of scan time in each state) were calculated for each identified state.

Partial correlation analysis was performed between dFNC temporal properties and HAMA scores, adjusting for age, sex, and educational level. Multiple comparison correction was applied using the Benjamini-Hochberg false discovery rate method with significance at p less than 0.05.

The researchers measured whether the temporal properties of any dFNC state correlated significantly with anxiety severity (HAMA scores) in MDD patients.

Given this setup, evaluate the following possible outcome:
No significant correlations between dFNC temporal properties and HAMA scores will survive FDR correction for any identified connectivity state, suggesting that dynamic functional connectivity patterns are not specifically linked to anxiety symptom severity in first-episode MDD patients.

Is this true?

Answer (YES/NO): NO